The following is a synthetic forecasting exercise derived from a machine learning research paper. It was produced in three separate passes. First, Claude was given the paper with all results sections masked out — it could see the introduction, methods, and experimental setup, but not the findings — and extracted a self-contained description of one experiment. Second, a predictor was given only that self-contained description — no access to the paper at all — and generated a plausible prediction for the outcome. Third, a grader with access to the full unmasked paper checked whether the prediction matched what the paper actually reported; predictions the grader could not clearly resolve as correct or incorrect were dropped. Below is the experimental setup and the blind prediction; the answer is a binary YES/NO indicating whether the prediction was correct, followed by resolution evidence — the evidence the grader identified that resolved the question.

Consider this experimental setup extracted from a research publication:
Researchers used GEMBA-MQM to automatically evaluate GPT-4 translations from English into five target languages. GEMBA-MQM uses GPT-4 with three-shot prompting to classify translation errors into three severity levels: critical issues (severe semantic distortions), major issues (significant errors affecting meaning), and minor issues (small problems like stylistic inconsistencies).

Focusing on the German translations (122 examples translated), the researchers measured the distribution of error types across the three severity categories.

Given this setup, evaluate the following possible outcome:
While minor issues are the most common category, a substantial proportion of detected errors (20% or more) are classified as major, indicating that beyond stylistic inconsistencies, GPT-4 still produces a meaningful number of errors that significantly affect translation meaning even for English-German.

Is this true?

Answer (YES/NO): NO